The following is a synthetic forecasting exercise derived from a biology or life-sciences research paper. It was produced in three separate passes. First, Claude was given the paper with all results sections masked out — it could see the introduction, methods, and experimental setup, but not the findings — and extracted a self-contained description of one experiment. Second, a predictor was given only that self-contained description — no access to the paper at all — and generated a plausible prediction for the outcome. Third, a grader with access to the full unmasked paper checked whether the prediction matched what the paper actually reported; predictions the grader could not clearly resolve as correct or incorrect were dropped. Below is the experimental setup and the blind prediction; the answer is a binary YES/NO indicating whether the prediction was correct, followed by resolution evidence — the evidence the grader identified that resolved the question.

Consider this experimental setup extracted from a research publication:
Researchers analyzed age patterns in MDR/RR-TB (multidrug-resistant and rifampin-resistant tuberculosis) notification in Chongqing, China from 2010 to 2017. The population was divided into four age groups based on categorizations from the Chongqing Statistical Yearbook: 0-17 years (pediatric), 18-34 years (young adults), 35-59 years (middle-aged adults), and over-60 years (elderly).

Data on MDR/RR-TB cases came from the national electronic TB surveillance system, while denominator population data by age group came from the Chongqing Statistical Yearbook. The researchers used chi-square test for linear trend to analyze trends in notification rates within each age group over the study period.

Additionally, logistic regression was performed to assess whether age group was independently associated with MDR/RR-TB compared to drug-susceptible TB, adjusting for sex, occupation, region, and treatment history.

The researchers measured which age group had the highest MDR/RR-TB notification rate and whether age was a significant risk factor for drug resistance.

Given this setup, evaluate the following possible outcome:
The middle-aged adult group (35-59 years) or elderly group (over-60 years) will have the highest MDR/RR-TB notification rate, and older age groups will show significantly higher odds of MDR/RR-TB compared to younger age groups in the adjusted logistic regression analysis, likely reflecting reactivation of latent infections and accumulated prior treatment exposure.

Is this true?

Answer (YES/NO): NO